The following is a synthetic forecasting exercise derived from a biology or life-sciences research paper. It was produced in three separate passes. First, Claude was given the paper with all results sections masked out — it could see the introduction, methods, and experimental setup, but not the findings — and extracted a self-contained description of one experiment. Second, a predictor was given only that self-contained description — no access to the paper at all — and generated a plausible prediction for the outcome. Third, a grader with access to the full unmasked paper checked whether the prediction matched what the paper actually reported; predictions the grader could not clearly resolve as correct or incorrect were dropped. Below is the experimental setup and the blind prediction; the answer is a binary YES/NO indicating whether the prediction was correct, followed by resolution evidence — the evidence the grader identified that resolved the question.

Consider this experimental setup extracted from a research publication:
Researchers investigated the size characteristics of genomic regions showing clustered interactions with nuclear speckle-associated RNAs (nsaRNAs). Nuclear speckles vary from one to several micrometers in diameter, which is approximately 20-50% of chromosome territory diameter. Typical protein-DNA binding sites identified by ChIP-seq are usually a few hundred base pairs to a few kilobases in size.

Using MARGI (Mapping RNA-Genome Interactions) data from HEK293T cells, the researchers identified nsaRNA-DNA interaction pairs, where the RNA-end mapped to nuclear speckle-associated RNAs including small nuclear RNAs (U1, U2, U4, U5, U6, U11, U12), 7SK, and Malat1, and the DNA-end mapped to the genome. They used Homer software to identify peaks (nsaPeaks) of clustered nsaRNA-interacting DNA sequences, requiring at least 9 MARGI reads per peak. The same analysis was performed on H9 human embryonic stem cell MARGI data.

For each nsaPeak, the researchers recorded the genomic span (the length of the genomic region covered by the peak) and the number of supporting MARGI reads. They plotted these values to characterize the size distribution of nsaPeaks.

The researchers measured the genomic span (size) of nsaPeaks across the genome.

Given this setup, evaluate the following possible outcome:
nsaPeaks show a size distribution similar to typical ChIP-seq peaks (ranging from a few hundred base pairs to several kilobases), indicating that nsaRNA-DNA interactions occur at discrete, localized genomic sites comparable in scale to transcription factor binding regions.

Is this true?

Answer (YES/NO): NO